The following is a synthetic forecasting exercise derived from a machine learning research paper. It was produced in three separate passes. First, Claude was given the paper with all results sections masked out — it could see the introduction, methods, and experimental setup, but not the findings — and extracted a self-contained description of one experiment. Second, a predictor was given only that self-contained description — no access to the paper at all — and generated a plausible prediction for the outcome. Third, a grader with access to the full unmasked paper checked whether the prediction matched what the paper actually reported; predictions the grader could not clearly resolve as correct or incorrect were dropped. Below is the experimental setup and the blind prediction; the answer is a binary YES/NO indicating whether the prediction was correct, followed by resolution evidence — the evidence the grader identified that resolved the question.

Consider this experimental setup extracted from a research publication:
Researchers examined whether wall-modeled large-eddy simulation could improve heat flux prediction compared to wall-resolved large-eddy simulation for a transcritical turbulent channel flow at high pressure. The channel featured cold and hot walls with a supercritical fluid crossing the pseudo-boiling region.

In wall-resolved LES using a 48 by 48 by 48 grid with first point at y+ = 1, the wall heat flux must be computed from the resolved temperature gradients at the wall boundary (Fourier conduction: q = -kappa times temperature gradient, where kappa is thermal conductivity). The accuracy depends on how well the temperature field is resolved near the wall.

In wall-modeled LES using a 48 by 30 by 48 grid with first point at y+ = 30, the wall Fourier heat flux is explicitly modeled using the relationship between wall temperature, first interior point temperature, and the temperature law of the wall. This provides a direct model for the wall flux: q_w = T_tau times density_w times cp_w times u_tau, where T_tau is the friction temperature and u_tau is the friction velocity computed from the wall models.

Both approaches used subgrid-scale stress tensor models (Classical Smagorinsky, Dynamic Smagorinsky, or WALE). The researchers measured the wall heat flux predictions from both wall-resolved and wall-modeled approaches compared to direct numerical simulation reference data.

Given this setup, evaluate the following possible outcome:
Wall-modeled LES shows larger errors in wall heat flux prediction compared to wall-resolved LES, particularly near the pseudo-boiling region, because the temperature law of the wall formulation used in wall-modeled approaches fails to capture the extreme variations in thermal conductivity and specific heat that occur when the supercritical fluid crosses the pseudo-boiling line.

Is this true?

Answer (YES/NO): NO